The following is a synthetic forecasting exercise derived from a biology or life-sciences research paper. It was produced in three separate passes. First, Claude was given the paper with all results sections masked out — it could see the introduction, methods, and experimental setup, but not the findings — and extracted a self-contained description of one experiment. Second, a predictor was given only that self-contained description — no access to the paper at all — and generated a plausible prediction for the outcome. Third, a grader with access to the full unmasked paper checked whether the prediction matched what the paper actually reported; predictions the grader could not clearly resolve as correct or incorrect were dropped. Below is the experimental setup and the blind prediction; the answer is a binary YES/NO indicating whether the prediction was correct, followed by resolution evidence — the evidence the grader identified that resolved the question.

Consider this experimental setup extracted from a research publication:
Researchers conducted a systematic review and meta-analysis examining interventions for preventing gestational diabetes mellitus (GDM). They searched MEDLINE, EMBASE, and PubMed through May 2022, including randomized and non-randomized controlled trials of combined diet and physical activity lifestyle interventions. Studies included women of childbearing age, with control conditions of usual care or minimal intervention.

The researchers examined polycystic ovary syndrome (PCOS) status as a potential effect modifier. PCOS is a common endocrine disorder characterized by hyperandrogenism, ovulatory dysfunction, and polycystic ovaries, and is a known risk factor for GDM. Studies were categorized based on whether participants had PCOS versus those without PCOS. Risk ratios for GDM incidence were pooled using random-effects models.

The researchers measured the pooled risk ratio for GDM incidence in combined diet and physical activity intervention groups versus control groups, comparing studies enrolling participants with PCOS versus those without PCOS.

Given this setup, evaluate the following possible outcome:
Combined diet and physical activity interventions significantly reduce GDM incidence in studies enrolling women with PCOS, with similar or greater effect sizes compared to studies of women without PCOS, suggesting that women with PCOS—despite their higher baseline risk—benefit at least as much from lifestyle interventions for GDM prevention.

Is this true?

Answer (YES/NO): NO